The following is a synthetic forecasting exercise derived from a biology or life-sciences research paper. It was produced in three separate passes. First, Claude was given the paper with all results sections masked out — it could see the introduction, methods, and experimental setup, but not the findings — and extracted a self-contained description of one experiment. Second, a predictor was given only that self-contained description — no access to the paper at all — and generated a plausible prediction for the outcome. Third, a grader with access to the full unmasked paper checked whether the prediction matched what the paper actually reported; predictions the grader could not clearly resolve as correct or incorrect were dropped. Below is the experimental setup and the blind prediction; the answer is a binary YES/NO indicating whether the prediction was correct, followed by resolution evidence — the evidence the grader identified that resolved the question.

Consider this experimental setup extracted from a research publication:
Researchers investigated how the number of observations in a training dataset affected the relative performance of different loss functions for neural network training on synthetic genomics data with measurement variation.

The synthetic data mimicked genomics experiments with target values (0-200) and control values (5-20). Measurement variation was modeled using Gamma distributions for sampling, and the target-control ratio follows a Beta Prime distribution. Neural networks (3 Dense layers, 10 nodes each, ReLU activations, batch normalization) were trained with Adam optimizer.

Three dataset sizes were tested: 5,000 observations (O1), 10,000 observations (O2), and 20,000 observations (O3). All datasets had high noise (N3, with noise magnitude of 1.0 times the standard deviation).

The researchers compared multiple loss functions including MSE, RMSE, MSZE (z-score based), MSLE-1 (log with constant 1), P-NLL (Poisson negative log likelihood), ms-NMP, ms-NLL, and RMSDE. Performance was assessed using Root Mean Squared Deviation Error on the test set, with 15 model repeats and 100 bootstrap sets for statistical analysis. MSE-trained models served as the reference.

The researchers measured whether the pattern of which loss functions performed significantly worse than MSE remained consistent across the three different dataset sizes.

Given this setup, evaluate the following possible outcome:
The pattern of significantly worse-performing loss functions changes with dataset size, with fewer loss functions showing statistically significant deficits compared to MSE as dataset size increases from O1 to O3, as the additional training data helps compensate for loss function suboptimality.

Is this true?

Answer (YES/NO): NO